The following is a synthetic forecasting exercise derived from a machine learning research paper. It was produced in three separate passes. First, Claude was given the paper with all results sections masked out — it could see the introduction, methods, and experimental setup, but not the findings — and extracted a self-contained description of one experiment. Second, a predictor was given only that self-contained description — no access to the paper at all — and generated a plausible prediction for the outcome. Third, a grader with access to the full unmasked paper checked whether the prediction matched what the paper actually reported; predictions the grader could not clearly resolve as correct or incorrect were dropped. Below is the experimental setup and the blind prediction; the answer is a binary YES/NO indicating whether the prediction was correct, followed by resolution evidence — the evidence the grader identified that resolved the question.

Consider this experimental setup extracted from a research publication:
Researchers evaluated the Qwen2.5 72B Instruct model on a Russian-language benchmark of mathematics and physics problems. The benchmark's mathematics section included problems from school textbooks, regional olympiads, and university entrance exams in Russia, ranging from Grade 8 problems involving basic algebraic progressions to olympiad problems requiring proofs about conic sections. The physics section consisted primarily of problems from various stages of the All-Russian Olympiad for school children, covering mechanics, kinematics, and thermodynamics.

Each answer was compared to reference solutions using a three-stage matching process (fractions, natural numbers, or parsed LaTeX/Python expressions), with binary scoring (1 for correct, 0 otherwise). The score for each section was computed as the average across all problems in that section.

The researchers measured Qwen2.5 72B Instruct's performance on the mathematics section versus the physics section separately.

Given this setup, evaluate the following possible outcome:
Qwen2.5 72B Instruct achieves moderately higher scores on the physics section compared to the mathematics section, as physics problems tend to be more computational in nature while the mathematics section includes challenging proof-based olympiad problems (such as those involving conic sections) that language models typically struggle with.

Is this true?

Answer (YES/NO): NO